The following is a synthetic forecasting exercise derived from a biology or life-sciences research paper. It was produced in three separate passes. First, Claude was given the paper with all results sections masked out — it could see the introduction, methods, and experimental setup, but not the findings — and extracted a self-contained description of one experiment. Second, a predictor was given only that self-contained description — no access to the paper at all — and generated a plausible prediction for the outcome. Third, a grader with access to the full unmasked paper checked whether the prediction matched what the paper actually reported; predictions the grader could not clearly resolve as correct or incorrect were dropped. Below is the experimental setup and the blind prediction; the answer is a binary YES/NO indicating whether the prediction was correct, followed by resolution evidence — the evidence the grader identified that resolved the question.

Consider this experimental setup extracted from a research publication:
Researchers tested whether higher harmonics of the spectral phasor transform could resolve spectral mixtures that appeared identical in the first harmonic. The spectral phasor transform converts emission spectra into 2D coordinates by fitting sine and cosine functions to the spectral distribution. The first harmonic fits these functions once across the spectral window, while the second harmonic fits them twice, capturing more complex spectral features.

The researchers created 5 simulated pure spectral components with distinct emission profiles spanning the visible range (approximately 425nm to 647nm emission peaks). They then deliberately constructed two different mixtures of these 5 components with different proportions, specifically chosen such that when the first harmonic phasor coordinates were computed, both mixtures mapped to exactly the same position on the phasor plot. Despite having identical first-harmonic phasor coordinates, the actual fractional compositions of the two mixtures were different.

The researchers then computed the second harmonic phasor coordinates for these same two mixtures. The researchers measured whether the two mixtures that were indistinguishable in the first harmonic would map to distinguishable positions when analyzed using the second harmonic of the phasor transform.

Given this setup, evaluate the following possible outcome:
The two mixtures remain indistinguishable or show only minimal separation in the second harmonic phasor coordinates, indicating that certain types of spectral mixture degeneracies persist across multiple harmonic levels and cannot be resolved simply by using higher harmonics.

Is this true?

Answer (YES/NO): NO